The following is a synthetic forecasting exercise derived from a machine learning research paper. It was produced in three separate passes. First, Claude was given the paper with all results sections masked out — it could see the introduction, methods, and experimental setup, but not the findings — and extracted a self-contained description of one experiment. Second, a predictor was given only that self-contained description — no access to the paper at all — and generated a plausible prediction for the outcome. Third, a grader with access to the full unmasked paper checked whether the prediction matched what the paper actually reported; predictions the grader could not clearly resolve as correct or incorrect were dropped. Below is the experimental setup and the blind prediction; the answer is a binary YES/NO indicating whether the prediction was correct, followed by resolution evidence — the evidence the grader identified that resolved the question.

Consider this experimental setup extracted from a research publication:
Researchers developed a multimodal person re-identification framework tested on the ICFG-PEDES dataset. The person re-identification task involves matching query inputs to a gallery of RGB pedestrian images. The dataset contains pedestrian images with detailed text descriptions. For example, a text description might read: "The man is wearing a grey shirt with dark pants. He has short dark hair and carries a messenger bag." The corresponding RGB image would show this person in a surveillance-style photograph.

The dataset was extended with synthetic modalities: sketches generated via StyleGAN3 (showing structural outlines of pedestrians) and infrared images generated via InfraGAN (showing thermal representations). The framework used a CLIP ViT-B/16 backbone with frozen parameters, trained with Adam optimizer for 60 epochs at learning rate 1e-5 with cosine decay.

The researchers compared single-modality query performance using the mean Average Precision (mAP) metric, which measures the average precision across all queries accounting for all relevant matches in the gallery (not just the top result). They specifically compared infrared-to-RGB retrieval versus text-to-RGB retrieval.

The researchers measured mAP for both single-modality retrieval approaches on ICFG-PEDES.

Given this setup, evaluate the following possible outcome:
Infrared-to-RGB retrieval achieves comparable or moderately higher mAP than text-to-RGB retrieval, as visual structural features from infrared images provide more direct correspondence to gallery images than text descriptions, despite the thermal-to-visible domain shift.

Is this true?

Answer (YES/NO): NO